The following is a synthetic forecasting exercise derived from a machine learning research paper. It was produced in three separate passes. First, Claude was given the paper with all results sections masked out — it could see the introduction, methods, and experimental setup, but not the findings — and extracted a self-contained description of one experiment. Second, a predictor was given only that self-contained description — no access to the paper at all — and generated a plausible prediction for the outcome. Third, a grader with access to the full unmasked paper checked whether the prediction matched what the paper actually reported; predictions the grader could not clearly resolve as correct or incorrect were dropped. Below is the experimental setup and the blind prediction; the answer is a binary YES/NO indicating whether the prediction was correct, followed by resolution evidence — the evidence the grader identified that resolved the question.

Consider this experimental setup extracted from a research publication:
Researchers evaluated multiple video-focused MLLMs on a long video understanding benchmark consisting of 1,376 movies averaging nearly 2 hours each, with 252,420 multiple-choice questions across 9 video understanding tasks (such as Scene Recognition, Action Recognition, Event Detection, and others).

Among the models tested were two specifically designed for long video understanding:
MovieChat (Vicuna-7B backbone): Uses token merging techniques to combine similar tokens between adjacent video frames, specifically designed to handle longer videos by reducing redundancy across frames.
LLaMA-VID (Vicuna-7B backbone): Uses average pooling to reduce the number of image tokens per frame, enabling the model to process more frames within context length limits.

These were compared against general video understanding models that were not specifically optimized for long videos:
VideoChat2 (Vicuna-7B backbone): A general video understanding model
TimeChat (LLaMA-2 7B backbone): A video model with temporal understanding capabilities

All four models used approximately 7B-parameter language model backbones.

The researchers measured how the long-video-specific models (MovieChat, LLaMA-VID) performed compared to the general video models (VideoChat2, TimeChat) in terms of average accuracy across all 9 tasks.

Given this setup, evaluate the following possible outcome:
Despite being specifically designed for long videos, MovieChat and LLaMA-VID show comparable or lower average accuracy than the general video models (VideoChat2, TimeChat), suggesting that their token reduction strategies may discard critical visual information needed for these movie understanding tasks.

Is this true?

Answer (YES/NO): NO